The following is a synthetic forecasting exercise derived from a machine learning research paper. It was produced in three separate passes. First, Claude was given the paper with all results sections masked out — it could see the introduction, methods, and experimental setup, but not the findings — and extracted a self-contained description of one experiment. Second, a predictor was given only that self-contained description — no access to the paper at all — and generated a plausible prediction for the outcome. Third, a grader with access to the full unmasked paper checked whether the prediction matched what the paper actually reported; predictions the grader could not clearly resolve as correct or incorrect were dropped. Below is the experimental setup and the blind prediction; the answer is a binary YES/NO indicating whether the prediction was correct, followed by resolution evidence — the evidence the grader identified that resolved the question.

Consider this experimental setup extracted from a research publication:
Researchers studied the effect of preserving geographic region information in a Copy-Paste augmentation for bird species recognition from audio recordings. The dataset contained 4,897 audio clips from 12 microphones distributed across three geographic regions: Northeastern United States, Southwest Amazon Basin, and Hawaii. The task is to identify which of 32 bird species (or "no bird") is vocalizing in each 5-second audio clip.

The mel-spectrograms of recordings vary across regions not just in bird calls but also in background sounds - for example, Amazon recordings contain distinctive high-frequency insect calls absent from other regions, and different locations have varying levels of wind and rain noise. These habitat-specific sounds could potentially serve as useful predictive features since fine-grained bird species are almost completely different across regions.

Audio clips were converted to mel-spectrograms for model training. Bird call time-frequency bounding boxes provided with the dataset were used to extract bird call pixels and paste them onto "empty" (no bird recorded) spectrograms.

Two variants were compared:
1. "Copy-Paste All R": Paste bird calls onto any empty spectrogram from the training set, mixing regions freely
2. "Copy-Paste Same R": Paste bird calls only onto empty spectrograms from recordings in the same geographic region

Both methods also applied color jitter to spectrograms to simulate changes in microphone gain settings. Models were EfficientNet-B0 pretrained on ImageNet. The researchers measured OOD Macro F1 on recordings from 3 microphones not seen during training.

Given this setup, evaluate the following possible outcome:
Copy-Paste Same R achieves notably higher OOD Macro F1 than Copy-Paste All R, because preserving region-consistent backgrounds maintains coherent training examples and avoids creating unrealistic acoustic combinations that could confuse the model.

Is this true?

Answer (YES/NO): YES